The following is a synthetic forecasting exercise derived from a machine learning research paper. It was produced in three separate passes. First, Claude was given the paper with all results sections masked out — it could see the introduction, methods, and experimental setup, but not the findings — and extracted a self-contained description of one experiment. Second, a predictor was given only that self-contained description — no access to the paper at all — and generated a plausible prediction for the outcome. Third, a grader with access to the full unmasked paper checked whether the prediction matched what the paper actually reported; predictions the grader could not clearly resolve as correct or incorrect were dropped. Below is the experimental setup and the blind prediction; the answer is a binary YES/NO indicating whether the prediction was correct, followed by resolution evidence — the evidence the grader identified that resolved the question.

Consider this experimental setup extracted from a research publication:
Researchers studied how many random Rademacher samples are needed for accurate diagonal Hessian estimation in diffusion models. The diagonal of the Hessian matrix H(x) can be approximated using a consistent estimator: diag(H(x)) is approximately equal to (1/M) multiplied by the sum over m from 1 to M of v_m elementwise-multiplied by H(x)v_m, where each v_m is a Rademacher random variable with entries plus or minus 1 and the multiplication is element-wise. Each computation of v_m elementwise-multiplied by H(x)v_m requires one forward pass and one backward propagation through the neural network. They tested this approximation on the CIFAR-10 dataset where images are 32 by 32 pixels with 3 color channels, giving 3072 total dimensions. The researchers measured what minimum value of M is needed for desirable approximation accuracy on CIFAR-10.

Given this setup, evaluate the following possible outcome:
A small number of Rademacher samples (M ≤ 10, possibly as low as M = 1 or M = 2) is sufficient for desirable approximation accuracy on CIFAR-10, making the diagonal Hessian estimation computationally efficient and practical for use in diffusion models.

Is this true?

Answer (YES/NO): NO